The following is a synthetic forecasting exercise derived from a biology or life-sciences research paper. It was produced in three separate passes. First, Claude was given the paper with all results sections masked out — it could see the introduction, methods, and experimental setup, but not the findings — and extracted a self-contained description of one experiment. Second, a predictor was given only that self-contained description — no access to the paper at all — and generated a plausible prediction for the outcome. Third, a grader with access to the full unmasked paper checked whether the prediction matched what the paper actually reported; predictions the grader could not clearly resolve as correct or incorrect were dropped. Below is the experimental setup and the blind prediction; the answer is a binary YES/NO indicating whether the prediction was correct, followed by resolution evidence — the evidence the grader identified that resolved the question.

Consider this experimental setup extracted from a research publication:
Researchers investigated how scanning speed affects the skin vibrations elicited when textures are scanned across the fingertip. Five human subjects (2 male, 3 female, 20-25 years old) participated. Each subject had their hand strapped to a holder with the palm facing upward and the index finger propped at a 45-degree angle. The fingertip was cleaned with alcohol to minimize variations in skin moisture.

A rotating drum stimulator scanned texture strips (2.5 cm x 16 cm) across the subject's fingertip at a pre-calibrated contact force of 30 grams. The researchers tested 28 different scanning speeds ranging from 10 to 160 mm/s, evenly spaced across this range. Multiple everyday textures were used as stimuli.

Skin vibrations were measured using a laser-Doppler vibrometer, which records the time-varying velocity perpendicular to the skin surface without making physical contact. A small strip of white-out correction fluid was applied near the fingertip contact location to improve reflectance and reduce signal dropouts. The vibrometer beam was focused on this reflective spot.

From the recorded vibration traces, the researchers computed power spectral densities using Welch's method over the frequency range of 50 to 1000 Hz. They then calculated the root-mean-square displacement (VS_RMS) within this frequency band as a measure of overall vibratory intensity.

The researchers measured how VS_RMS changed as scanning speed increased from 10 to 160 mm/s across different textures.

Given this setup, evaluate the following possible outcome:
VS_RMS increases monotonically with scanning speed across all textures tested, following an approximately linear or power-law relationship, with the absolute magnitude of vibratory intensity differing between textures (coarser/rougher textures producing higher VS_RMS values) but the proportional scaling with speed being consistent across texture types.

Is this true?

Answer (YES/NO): NO